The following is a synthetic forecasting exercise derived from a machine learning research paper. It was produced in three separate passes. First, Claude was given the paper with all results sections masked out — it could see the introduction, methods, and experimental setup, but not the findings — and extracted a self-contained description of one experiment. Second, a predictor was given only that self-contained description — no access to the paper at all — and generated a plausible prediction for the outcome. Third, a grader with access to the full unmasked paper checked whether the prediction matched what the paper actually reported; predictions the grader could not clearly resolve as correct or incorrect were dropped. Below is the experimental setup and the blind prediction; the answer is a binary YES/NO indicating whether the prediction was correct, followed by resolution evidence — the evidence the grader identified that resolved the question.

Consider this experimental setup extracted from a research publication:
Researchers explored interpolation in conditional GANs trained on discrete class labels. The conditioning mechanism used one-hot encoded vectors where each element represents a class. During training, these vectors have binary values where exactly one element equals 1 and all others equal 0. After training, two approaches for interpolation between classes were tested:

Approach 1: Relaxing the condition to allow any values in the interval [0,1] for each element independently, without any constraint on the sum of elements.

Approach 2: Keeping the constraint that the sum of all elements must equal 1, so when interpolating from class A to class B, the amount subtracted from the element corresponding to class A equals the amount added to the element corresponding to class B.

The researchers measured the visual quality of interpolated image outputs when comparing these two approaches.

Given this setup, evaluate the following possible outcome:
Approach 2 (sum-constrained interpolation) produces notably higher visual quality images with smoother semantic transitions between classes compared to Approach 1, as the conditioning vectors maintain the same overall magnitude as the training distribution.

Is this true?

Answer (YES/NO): NO